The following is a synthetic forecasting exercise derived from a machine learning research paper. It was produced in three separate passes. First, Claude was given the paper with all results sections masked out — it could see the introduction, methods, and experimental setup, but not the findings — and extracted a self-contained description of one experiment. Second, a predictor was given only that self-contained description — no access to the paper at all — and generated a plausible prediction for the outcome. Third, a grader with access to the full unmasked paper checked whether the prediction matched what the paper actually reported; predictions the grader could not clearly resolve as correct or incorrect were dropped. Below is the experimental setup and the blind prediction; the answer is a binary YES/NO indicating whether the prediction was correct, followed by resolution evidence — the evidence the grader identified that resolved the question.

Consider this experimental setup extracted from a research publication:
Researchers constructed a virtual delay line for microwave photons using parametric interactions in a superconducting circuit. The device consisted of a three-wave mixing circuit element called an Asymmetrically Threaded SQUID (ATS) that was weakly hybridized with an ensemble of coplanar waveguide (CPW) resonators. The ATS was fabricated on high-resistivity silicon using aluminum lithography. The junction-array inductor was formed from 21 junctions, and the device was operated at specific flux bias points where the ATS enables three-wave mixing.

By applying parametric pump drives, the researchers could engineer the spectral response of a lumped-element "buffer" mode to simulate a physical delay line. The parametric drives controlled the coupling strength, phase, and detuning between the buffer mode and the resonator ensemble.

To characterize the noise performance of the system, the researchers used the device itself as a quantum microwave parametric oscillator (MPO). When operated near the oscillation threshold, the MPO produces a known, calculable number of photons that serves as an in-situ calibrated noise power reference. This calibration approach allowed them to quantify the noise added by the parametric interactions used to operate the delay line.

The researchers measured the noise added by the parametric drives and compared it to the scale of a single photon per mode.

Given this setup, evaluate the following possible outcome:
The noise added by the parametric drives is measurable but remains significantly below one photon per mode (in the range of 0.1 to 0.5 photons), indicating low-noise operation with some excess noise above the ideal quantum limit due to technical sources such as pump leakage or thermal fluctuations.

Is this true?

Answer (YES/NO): YES